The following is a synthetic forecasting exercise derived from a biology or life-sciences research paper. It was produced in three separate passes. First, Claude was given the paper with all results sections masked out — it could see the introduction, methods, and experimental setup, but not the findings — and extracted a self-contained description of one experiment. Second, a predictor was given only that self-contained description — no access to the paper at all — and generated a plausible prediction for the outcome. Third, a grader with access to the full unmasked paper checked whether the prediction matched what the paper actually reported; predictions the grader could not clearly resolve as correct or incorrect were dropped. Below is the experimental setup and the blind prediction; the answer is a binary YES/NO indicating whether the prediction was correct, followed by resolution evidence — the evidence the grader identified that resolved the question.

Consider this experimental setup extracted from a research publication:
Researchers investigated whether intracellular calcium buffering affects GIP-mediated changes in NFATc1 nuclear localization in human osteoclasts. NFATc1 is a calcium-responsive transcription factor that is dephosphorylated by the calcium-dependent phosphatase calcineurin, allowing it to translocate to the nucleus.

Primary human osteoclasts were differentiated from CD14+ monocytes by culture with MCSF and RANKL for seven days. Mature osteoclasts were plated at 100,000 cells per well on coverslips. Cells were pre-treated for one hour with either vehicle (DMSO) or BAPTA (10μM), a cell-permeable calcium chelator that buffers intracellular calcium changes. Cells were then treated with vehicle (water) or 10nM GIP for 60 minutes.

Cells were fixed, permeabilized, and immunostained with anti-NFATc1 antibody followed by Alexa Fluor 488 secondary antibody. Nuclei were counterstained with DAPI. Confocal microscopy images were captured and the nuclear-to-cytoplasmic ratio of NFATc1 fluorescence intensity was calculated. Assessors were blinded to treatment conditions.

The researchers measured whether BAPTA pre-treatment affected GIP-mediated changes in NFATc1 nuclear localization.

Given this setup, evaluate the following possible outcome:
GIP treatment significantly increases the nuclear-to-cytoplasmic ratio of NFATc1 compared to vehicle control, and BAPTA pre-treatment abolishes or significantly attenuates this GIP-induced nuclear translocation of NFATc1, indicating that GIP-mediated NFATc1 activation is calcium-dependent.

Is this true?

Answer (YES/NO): NO